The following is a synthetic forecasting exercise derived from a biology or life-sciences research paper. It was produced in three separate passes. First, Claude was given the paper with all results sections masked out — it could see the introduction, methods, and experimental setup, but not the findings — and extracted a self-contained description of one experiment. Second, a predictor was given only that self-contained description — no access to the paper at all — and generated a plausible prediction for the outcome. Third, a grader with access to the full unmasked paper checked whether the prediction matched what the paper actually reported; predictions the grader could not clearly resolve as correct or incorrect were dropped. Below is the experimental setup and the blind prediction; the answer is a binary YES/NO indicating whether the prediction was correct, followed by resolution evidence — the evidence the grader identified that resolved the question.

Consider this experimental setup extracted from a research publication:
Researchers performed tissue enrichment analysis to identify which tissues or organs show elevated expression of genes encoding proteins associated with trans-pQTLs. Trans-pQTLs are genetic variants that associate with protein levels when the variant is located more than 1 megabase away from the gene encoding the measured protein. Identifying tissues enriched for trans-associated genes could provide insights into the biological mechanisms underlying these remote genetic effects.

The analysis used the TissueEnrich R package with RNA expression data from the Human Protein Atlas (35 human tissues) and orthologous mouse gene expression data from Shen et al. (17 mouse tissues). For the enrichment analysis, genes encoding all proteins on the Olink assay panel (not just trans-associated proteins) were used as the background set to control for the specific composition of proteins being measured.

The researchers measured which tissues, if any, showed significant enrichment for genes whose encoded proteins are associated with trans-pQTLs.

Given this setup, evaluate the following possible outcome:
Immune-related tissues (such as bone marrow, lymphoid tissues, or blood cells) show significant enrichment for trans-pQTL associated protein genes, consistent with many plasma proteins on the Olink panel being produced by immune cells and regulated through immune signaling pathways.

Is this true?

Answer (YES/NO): NO